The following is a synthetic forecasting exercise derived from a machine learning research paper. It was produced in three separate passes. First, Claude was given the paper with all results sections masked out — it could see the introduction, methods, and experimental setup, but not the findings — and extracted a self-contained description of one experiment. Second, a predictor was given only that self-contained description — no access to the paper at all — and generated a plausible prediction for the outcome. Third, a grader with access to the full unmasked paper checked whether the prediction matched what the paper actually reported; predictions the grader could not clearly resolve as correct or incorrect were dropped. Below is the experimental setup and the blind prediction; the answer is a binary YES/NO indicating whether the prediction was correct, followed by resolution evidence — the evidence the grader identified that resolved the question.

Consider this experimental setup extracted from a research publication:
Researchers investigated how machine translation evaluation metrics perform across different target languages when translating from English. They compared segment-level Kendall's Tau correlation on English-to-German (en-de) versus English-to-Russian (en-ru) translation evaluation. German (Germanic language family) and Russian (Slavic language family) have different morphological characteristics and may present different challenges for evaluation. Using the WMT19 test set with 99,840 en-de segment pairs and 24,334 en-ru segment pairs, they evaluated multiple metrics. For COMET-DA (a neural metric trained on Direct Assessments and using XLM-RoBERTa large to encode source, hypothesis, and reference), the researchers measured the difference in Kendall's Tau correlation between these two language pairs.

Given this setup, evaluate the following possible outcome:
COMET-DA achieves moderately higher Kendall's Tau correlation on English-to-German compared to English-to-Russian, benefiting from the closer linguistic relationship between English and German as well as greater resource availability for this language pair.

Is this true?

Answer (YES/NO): NO